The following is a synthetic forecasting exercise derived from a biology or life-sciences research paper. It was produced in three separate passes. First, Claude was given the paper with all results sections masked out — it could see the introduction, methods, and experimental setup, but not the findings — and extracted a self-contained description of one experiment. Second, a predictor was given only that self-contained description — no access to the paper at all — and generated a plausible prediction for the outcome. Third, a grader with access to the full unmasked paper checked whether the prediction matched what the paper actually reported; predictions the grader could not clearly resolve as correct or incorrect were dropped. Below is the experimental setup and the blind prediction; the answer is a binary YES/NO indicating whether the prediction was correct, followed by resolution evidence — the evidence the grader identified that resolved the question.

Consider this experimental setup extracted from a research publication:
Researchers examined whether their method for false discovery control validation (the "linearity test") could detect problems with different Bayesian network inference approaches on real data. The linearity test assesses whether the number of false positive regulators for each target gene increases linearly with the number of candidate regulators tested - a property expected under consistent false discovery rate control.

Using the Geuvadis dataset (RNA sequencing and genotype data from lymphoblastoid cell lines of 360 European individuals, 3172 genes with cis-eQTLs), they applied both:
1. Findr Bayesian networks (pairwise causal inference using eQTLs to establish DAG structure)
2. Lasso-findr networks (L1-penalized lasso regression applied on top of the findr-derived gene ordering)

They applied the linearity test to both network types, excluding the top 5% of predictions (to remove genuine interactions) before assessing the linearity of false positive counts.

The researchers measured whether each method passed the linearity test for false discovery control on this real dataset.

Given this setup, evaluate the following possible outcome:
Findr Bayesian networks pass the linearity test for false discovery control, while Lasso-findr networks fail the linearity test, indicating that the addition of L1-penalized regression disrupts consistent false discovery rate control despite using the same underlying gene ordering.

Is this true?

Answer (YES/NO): NO